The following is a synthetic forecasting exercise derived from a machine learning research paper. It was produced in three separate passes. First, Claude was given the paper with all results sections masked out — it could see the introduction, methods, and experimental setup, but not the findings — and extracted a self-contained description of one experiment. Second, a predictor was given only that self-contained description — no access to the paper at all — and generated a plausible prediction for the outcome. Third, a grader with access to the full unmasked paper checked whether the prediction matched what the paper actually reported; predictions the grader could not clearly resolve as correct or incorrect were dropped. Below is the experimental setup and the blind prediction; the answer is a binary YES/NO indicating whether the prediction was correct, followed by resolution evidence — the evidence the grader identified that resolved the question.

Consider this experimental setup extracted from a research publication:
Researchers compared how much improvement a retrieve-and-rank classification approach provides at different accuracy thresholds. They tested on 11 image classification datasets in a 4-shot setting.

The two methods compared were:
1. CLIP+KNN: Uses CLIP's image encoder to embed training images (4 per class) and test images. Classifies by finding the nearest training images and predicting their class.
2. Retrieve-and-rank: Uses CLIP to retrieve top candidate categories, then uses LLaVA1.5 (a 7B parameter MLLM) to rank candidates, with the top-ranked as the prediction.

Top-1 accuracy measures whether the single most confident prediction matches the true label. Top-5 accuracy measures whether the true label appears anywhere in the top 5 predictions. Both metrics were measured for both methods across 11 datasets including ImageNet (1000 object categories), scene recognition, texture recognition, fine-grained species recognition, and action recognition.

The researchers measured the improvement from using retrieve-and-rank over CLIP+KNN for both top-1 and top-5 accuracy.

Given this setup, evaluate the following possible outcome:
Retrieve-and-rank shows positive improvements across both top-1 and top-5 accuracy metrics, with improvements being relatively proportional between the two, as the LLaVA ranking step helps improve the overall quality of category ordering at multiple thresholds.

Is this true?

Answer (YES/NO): NO